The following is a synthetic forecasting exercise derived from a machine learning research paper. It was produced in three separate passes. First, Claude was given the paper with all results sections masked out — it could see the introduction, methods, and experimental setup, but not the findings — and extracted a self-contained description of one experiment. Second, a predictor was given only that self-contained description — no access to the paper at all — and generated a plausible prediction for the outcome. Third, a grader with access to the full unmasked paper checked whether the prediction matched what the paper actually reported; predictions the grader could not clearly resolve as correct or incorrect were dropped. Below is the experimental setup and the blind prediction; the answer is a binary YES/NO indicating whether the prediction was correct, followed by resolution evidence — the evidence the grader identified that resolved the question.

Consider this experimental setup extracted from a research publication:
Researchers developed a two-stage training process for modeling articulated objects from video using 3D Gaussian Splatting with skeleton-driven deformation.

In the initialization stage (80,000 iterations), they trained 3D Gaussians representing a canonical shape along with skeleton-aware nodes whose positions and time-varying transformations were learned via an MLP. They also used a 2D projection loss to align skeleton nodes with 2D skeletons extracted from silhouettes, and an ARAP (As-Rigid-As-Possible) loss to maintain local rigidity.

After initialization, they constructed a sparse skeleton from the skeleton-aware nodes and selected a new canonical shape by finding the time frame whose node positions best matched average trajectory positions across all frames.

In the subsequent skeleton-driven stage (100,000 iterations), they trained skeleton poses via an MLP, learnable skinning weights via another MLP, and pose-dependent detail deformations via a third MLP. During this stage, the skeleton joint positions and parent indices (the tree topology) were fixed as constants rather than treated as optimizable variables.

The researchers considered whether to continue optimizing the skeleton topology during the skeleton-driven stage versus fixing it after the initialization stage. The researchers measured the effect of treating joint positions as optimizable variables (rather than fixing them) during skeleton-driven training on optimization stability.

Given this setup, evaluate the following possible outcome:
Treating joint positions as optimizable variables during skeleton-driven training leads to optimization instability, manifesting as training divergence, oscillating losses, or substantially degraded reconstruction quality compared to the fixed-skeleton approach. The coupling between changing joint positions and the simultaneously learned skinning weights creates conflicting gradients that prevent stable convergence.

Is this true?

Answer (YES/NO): YES